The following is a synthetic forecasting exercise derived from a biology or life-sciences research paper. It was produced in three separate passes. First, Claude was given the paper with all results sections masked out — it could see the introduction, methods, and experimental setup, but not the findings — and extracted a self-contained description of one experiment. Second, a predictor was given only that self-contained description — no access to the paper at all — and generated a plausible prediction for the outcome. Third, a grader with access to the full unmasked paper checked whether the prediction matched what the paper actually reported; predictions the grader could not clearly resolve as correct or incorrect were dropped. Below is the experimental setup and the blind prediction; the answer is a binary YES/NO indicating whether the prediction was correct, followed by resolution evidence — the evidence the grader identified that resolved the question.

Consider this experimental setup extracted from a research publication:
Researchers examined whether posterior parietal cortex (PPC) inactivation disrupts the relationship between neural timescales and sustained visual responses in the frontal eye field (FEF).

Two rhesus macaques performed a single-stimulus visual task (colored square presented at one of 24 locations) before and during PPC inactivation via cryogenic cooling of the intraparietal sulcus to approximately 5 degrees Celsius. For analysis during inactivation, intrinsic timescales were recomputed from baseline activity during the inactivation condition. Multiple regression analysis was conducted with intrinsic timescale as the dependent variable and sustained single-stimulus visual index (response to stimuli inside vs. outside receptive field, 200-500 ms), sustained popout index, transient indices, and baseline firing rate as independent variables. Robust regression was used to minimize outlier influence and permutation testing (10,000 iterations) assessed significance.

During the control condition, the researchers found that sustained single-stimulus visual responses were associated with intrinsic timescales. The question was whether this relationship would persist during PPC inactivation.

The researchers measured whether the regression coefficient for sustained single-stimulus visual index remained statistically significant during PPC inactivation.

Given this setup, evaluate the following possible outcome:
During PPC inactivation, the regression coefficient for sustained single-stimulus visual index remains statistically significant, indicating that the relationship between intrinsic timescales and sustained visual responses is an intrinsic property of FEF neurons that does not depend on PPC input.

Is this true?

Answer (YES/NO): NO